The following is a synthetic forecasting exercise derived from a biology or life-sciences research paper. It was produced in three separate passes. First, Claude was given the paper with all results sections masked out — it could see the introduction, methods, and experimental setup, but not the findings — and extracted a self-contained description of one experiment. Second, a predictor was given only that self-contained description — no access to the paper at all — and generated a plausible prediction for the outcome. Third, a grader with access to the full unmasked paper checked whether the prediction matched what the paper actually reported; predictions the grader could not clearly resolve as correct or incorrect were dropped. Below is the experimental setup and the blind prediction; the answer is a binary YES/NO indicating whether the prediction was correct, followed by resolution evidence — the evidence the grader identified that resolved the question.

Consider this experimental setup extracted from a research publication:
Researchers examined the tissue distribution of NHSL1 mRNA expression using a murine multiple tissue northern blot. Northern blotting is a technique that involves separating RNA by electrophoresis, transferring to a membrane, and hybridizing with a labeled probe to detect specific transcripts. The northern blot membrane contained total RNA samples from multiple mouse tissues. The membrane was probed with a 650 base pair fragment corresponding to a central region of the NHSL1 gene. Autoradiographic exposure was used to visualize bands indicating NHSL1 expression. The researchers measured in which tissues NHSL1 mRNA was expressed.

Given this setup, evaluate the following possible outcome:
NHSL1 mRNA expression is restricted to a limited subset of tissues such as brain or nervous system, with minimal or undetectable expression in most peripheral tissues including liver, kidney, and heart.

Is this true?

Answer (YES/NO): NO